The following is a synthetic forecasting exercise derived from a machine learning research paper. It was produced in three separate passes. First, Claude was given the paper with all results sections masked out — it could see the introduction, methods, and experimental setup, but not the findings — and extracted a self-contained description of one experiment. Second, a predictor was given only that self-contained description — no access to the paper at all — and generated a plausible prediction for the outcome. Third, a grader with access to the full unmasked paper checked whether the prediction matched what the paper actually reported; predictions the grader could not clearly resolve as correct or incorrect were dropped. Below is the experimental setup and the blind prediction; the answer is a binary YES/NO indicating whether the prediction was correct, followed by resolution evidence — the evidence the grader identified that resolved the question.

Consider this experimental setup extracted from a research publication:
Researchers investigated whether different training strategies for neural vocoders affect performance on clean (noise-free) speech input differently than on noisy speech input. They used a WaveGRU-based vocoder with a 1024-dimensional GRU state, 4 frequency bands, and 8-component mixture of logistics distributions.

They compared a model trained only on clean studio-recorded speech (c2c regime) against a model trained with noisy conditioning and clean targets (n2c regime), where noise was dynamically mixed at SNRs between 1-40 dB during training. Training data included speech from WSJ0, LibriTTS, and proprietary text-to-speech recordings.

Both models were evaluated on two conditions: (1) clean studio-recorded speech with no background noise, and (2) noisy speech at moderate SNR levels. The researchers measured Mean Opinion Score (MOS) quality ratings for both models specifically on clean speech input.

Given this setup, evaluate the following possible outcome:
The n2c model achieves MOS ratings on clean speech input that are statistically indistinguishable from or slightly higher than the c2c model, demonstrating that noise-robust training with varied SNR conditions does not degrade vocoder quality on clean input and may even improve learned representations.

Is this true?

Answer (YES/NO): NO